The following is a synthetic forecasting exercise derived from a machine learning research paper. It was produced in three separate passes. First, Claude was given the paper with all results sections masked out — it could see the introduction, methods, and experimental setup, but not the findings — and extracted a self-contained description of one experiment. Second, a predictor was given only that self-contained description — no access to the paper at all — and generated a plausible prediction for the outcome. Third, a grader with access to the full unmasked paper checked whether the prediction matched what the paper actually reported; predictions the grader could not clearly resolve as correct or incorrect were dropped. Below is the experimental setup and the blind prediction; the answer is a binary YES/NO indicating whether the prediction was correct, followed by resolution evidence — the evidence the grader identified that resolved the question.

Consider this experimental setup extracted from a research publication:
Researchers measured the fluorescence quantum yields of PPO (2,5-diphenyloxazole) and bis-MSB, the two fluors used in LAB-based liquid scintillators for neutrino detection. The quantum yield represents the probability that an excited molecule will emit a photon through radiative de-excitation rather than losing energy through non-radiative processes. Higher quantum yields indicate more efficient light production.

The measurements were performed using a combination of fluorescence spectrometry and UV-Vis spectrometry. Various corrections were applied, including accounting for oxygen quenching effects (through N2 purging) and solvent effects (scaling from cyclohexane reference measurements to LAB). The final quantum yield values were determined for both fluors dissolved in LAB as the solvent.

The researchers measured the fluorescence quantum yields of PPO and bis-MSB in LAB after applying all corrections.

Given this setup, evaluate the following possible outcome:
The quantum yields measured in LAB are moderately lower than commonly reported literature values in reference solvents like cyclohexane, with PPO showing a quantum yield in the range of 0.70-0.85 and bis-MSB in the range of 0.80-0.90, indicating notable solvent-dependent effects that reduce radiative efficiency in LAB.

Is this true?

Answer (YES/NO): NO